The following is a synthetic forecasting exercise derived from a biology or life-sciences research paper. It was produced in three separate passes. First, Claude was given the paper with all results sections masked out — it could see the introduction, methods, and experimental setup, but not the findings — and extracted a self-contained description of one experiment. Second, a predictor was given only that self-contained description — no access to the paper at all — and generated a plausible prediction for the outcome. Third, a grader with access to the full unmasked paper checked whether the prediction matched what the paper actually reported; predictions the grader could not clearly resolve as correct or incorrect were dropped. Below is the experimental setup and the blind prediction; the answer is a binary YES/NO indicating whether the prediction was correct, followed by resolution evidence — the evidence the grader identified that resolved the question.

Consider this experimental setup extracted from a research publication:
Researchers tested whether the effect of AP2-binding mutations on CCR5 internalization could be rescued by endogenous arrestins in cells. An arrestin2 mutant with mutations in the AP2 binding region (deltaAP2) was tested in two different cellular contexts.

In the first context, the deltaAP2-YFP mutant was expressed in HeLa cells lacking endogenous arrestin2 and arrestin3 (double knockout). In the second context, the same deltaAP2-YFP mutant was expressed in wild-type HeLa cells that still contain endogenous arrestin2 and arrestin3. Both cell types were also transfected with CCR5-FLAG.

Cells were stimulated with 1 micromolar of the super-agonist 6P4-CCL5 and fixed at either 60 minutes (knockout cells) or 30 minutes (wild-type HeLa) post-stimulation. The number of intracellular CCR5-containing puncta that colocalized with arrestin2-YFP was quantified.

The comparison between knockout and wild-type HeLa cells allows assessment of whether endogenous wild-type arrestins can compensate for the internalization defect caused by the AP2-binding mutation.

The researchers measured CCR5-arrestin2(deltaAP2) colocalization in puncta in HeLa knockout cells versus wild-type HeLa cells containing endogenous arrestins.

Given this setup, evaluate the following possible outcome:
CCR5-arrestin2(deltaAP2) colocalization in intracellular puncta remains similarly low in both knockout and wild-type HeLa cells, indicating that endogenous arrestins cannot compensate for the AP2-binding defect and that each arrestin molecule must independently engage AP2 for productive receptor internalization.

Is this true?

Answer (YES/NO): YES